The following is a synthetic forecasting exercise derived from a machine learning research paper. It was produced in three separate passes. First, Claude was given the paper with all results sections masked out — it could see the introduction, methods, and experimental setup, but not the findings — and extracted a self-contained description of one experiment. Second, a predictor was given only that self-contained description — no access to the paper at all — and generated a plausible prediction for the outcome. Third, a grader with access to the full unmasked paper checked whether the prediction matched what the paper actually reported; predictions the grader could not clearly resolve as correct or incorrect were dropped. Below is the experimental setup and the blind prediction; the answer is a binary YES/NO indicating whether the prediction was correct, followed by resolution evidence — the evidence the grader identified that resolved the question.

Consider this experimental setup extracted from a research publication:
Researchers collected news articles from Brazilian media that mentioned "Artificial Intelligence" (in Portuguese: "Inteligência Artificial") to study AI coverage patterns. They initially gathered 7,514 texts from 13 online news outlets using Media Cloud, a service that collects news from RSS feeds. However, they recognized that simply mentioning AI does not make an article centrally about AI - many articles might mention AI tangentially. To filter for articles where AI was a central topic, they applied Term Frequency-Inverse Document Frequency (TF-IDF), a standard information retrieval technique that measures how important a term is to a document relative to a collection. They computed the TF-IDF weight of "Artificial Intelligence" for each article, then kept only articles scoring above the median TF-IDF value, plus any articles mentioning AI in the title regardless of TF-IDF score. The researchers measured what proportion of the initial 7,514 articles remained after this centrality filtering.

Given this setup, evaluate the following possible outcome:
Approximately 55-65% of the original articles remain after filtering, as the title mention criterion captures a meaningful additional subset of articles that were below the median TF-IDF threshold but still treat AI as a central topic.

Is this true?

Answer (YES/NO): NO